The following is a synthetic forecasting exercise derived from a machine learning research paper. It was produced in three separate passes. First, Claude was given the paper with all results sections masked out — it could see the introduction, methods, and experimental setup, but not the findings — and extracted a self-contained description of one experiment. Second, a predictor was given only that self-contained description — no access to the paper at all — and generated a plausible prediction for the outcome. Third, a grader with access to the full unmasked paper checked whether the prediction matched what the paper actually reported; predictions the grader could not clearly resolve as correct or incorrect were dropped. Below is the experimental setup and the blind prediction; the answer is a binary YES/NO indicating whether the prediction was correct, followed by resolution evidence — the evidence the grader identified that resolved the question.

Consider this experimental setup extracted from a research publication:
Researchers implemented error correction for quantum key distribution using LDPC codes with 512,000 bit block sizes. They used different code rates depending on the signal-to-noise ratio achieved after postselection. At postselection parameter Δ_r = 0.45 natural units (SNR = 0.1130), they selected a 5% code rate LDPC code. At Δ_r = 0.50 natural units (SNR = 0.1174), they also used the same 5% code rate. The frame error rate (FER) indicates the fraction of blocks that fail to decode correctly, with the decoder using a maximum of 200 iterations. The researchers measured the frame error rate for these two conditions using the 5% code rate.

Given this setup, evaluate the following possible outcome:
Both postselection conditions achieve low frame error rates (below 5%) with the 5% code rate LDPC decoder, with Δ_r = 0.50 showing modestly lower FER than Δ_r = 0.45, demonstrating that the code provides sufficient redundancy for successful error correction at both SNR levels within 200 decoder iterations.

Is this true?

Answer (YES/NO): NO